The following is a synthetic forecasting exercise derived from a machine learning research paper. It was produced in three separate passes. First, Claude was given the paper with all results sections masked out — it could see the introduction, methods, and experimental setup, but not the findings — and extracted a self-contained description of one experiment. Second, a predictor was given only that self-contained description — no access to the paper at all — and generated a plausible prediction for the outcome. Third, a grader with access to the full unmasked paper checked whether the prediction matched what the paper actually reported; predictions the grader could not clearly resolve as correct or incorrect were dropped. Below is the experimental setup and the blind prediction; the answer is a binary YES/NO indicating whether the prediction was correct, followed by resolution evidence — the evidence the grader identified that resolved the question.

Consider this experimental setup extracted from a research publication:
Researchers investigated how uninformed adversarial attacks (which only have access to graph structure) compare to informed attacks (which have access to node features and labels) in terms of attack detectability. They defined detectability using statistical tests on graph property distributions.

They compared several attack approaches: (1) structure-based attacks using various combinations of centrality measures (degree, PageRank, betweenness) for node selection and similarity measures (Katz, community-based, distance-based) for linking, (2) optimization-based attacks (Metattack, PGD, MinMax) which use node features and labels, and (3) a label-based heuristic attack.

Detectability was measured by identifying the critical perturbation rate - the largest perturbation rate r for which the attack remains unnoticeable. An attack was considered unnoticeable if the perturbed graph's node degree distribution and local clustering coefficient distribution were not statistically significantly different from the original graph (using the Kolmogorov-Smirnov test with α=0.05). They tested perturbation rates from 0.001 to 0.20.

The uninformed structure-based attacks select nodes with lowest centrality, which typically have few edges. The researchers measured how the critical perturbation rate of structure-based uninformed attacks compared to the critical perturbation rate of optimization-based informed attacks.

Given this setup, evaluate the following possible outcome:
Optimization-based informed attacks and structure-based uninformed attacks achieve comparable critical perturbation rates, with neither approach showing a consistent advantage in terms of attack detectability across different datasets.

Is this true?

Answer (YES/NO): NO